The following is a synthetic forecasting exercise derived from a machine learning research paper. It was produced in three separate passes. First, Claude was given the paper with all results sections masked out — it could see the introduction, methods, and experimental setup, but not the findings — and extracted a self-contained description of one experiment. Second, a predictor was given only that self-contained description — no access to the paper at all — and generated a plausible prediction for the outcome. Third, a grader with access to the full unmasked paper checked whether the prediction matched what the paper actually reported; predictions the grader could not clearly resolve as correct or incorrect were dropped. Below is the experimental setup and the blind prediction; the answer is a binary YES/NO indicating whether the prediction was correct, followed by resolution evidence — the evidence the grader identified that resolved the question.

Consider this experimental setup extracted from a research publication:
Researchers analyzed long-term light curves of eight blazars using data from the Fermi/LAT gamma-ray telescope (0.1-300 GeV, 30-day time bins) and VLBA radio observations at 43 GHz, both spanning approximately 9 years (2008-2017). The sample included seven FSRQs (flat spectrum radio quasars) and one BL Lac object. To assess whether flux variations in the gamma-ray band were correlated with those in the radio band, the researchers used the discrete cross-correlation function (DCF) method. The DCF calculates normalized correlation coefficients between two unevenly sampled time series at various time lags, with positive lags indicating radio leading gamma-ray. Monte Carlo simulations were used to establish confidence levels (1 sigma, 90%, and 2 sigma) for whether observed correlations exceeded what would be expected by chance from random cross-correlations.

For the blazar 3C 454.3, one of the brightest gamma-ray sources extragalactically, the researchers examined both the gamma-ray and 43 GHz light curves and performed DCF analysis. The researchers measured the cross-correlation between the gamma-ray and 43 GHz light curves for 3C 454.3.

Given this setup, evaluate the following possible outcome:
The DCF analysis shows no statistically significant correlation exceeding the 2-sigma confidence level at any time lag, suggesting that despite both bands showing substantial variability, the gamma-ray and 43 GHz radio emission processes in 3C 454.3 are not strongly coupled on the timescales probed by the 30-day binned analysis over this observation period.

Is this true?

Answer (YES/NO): NO